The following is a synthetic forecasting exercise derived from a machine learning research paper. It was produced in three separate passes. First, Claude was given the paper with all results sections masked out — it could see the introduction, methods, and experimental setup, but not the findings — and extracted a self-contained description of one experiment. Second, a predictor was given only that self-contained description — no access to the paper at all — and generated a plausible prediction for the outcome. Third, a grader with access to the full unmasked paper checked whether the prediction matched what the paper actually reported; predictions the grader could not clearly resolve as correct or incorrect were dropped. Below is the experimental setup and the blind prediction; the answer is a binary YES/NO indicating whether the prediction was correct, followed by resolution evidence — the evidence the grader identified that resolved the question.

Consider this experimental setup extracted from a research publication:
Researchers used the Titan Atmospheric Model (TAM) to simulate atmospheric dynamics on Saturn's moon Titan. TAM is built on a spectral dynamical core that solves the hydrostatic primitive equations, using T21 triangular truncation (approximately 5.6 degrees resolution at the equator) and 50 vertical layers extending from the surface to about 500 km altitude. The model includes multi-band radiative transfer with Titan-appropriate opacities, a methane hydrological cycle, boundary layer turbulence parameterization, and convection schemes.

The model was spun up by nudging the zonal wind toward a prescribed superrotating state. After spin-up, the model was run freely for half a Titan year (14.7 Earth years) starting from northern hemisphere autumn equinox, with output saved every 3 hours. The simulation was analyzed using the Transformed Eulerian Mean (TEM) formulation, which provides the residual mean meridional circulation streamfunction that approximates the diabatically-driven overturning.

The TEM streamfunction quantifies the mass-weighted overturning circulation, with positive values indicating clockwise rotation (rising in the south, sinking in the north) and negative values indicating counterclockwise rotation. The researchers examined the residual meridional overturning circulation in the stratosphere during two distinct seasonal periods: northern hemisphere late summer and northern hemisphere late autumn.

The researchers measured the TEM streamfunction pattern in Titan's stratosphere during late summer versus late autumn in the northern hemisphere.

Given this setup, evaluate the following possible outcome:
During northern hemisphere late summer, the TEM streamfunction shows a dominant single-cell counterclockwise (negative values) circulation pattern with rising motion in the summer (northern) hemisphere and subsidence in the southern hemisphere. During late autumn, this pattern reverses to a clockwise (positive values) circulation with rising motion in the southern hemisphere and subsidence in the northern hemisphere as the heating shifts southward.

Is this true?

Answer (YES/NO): NO